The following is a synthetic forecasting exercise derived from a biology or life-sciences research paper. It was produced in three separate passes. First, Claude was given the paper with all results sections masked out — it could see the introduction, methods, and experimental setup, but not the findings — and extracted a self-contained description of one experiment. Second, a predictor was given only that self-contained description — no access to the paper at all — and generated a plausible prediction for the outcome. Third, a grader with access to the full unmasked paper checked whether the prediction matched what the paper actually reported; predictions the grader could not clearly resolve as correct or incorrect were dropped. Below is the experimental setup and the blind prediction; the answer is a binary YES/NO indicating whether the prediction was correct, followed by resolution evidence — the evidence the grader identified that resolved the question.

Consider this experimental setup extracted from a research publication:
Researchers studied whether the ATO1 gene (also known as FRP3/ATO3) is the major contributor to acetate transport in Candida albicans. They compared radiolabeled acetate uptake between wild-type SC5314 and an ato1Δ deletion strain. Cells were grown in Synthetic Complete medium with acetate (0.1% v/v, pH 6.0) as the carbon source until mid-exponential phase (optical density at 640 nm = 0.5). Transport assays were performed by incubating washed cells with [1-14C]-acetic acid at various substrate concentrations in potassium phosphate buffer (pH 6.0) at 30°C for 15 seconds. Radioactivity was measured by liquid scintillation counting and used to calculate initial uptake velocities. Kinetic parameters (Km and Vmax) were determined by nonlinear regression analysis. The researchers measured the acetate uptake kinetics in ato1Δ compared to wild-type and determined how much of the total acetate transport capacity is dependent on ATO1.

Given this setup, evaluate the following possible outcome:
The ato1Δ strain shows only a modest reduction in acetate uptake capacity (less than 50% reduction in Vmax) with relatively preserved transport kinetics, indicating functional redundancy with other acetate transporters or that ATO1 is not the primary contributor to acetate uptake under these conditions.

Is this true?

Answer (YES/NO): NO